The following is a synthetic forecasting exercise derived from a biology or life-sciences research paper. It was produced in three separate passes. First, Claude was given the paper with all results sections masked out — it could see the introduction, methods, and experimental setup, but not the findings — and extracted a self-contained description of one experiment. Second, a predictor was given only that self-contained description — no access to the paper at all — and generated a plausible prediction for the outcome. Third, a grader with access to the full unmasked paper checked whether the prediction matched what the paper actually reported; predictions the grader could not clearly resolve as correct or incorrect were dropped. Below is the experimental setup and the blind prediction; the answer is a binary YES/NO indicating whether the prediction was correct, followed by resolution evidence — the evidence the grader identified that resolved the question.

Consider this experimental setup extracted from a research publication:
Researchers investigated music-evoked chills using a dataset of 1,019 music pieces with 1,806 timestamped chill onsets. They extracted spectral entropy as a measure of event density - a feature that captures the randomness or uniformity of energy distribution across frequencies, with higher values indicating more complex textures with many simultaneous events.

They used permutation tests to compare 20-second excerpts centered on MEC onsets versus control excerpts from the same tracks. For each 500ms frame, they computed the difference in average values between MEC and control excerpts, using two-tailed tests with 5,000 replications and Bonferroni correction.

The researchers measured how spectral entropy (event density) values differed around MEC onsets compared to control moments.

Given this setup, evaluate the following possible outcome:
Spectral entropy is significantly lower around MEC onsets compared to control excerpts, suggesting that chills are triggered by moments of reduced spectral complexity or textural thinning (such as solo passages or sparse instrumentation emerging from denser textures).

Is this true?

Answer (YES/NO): NO